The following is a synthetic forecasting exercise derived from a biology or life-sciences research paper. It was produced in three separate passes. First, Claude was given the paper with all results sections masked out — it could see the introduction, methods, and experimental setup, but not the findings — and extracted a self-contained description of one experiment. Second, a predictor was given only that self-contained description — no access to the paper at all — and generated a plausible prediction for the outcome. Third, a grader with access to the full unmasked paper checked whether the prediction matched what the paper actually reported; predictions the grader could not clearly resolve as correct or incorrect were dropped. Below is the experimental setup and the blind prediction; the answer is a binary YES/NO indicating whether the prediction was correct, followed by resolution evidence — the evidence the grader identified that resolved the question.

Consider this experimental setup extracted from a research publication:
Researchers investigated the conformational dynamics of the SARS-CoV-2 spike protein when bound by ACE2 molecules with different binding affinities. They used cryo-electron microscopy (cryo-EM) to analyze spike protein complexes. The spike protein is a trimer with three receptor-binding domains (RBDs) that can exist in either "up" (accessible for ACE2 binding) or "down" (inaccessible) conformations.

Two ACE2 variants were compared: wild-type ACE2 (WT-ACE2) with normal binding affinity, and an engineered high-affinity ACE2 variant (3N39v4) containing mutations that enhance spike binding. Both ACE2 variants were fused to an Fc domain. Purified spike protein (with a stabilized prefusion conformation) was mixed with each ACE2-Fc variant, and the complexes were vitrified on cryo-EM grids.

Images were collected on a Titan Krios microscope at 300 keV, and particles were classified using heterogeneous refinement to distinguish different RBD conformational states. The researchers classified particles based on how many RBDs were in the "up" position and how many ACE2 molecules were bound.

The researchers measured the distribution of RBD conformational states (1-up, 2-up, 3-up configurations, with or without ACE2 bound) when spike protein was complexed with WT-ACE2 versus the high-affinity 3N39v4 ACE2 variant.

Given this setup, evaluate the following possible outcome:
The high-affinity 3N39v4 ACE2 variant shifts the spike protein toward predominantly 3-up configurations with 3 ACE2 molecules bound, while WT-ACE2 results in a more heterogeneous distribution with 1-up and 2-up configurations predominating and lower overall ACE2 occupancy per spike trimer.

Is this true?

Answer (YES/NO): NO